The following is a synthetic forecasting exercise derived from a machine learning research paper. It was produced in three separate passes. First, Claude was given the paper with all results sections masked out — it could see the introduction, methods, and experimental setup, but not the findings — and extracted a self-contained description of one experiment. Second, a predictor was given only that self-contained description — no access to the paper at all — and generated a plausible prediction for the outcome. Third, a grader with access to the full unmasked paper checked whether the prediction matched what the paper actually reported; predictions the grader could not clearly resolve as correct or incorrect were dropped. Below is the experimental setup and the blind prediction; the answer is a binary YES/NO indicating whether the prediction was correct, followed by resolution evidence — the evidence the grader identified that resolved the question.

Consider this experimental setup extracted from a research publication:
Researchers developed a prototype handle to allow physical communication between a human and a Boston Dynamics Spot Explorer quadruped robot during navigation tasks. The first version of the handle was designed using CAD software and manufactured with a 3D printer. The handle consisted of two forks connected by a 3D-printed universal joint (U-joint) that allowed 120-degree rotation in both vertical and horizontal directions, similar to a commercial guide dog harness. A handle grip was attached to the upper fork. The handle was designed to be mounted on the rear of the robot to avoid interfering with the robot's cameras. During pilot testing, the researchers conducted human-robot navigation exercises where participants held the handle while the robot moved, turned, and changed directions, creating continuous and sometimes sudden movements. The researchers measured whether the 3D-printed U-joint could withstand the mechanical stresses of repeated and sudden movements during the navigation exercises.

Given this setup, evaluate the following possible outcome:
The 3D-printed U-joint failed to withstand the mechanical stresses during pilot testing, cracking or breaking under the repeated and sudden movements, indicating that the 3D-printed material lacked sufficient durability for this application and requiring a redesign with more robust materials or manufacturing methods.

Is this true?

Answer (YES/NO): YES